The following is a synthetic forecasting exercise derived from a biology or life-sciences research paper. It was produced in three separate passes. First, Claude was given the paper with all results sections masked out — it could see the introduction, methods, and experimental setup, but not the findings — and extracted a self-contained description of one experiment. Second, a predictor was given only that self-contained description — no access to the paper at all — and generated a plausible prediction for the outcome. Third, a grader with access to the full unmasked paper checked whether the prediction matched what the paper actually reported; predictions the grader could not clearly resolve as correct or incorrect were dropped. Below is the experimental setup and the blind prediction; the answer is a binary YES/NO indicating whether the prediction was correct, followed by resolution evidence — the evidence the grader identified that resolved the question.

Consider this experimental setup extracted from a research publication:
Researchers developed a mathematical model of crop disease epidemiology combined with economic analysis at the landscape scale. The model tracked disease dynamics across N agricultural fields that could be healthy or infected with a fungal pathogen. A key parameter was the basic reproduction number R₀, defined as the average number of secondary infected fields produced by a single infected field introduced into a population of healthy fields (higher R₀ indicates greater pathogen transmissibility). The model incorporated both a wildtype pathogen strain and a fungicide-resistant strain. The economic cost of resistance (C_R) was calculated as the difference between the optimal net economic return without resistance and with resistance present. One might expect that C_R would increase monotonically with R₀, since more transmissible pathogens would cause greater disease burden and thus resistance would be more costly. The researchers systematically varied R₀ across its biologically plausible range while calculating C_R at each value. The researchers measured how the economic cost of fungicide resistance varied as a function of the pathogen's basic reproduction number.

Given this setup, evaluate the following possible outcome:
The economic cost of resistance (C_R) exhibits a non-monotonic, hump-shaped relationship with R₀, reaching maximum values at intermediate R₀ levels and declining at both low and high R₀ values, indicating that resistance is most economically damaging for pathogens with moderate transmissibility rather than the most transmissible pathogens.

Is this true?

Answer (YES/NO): YES